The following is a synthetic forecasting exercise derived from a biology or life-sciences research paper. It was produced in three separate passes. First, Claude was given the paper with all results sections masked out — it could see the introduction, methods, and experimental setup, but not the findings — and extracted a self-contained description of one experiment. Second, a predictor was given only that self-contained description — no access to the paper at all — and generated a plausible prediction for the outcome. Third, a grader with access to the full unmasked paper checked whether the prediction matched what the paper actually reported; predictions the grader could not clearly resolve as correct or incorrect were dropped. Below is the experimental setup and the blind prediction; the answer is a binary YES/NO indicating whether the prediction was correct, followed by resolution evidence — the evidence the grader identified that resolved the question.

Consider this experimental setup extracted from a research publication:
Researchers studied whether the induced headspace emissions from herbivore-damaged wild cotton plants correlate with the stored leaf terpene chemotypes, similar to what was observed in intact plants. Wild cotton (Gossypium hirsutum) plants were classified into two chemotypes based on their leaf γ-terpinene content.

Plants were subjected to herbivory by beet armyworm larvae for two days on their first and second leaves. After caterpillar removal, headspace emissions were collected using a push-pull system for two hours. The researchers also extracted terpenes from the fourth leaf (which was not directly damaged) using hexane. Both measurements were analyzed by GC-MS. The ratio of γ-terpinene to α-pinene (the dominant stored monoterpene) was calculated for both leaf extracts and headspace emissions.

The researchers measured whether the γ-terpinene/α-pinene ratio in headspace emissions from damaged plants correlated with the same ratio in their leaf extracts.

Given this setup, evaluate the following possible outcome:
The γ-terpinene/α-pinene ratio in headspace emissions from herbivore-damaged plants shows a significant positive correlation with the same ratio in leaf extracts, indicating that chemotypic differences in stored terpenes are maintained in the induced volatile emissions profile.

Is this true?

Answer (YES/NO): YES